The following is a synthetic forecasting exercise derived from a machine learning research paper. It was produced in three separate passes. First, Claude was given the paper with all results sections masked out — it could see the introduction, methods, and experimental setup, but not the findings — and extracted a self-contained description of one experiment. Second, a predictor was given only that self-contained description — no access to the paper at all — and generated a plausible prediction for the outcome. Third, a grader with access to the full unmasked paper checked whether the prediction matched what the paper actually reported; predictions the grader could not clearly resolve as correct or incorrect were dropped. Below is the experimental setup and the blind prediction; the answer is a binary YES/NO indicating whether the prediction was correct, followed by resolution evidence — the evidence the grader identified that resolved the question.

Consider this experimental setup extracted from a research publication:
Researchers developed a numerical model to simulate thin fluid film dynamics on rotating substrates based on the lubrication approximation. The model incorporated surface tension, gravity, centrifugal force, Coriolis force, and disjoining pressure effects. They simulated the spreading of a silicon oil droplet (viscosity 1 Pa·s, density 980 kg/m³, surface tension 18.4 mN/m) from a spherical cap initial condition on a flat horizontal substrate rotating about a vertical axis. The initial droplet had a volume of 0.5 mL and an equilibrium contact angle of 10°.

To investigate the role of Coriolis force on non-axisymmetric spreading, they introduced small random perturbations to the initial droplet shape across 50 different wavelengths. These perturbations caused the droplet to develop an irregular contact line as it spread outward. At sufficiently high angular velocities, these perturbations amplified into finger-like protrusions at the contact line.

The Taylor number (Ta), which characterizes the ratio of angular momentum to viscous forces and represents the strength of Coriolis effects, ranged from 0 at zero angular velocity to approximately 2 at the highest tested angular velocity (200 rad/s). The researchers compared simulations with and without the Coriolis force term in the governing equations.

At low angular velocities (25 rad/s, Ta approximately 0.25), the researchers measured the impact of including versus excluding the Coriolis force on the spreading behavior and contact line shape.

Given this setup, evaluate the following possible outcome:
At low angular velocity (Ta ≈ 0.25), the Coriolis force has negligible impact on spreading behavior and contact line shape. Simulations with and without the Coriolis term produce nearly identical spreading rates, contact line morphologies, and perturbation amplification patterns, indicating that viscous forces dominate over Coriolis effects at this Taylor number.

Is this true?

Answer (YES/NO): YES